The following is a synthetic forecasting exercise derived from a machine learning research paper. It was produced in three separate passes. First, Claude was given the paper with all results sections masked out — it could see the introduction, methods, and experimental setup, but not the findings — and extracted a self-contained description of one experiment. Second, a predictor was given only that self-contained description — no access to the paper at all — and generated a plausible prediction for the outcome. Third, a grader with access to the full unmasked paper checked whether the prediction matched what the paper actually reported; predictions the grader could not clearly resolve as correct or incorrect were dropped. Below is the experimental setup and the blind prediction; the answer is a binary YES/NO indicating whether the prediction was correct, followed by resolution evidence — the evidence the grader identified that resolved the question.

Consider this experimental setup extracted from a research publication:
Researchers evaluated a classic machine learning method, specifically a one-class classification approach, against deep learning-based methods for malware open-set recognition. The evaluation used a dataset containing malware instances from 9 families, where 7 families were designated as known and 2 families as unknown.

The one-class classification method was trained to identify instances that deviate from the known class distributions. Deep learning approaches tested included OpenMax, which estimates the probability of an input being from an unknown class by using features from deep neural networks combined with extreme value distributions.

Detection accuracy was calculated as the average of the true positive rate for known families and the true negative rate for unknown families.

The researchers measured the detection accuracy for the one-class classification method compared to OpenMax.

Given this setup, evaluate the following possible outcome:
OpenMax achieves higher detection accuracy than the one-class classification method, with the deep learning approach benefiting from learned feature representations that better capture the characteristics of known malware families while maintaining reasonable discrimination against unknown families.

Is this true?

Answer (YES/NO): YES